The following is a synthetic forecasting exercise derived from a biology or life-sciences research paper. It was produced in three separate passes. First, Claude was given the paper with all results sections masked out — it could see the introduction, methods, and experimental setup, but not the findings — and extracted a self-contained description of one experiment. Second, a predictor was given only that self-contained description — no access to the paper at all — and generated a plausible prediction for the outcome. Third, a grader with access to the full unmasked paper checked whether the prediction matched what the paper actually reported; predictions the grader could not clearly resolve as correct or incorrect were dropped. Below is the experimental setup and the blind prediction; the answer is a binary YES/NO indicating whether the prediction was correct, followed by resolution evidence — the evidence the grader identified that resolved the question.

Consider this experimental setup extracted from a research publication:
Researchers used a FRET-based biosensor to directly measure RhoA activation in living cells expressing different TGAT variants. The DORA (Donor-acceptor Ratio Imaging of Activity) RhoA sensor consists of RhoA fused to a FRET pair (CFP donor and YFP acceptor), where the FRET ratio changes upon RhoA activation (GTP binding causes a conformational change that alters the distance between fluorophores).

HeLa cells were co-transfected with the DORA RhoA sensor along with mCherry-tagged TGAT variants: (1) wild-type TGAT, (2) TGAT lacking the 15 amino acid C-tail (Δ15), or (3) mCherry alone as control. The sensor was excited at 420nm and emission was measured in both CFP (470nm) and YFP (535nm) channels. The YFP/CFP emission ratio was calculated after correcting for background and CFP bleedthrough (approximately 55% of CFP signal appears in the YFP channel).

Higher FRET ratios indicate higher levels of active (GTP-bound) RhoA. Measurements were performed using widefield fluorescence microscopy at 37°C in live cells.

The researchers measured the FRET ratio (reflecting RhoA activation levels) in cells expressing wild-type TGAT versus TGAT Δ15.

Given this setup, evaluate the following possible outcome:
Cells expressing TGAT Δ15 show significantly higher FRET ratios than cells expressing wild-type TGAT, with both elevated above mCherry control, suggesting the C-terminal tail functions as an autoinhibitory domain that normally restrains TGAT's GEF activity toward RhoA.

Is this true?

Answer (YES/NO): NO